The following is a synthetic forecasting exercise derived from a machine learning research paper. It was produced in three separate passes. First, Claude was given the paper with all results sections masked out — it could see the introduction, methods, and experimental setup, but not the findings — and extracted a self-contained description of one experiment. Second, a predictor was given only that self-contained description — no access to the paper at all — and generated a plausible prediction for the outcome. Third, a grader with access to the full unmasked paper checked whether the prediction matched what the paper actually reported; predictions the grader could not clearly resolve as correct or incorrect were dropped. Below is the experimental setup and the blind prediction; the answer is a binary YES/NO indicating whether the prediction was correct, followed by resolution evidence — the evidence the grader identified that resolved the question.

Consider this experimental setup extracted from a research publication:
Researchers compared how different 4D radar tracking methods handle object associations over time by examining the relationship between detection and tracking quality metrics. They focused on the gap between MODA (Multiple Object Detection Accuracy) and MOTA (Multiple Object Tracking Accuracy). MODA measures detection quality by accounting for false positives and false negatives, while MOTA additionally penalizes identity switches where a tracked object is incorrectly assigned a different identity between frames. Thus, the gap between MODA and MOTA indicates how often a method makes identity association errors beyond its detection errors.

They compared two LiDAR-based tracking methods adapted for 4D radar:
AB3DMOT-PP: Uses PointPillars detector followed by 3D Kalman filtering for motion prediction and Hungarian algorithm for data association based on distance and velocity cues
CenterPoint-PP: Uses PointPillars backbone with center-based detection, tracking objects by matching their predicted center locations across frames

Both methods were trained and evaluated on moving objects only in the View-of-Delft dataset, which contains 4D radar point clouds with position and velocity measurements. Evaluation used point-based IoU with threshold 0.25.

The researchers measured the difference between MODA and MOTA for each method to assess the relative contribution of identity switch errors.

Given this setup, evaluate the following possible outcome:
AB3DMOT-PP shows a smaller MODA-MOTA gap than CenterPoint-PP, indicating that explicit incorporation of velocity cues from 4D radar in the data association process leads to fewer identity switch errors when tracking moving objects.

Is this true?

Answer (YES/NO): YES